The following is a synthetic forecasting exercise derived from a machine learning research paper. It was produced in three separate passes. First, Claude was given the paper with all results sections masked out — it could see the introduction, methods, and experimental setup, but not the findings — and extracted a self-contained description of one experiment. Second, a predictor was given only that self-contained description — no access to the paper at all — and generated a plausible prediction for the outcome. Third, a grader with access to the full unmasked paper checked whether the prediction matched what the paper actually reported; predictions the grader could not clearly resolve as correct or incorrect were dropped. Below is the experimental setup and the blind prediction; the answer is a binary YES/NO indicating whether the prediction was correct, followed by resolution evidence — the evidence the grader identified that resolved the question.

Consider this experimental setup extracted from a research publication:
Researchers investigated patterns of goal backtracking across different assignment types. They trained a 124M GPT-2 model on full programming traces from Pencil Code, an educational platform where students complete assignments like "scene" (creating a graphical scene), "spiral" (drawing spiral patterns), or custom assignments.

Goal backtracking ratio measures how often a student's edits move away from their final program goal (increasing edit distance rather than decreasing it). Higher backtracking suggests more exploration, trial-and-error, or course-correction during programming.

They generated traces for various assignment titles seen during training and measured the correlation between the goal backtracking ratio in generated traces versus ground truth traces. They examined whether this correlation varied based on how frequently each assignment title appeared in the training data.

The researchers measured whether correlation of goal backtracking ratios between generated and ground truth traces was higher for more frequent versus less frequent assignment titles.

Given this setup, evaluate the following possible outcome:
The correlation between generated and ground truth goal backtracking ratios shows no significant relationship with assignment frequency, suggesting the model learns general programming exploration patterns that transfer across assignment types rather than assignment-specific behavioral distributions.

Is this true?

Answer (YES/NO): NO